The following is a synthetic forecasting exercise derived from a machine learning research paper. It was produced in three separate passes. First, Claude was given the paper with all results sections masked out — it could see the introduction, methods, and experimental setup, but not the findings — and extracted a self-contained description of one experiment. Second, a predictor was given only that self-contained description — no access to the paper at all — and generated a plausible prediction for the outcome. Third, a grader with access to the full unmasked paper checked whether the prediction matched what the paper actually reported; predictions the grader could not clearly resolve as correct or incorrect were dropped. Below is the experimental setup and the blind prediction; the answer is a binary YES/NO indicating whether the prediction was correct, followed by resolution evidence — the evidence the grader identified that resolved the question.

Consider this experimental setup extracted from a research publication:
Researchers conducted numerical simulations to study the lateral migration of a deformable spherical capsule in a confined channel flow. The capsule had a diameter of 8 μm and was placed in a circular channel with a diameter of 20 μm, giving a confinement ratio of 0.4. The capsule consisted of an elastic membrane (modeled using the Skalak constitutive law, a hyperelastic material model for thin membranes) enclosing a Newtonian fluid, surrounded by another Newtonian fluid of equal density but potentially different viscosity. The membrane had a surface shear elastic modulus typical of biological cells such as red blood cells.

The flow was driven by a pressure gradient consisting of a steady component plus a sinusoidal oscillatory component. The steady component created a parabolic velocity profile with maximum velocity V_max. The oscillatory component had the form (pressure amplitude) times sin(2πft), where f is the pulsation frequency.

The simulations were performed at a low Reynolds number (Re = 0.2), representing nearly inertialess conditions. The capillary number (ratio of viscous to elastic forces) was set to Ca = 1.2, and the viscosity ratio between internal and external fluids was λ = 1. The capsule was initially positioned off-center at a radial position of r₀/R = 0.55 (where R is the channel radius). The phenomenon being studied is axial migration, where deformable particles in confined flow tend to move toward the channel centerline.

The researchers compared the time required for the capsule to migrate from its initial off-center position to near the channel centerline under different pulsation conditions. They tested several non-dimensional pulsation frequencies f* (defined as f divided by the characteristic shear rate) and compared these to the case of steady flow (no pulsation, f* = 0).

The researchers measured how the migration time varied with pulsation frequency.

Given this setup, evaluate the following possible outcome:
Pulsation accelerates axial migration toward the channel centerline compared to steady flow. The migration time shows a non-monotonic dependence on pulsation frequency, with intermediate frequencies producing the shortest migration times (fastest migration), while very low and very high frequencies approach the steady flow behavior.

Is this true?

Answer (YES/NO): YES